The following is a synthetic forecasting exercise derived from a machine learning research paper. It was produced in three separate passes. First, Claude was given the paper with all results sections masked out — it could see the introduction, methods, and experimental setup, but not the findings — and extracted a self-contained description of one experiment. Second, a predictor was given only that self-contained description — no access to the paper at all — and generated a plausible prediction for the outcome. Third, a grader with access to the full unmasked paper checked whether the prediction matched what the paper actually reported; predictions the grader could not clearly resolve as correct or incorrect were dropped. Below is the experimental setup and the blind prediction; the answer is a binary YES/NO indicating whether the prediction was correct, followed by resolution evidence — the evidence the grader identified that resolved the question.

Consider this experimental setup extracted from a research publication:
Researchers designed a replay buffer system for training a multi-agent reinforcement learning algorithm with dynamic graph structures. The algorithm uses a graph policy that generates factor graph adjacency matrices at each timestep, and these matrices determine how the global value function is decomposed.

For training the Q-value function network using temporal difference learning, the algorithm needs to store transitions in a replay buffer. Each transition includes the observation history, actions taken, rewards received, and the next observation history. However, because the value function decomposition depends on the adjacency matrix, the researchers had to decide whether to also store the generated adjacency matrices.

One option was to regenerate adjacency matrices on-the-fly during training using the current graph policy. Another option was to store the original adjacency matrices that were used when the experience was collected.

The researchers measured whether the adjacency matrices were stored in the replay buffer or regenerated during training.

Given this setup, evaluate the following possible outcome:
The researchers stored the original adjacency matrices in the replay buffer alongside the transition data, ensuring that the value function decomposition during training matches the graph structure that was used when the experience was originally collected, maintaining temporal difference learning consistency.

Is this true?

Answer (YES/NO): YES